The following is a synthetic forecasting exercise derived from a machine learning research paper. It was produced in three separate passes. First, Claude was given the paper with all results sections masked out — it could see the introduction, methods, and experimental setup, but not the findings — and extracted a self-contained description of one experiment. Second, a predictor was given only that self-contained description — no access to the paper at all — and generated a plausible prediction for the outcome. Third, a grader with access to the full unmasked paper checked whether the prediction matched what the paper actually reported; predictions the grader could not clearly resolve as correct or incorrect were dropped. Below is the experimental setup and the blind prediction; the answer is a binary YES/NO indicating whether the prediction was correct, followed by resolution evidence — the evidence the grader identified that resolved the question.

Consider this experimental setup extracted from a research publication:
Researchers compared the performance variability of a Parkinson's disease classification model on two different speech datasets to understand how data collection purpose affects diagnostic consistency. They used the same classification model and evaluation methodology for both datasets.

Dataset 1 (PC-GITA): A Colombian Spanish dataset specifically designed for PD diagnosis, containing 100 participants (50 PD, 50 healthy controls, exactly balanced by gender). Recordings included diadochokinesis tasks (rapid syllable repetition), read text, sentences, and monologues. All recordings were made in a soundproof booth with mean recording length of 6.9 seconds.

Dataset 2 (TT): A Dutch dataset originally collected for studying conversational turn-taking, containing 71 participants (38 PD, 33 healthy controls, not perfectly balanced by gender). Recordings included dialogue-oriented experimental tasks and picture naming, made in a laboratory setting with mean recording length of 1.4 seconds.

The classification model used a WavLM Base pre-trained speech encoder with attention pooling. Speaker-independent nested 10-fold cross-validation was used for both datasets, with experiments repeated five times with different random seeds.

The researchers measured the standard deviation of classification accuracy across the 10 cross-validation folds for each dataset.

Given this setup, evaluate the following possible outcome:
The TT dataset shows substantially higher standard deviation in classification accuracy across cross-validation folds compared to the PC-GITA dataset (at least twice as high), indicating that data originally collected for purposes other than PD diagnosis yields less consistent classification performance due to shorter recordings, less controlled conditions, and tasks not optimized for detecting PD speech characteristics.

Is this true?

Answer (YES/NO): NO